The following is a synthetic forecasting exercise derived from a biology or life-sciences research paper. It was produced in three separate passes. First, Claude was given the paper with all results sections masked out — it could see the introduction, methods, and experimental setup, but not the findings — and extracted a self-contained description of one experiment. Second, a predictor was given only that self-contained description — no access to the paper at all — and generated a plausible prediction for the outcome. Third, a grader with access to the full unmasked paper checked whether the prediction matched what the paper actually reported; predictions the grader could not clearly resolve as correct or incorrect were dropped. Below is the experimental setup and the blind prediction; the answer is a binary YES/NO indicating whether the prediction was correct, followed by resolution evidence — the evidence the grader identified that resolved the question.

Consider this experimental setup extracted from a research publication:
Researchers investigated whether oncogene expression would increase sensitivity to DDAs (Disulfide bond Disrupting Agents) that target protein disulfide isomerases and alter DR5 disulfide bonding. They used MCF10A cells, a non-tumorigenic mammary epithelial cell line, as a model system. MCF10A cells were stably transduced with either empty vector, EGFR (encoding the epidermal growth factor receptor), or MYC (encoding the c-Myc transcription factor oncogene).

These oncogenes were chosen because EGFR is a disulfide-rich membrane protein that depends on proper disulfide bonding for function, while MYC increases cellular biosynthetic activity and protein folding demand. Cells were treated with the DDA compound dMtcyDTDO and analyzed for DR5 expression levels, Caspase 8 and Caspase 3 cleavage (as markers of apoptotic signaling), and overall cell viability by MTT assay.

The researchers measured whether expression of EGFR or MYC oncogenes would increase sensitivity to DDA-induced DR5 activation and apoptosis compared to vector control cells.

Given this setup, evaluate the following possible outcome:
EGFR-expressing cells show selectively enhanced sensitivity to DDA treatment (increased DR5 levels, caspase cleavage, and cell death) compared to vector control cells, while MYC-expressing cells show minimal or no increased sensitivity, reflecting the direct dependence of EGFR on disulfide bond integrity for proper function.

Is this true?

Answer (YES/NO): NO